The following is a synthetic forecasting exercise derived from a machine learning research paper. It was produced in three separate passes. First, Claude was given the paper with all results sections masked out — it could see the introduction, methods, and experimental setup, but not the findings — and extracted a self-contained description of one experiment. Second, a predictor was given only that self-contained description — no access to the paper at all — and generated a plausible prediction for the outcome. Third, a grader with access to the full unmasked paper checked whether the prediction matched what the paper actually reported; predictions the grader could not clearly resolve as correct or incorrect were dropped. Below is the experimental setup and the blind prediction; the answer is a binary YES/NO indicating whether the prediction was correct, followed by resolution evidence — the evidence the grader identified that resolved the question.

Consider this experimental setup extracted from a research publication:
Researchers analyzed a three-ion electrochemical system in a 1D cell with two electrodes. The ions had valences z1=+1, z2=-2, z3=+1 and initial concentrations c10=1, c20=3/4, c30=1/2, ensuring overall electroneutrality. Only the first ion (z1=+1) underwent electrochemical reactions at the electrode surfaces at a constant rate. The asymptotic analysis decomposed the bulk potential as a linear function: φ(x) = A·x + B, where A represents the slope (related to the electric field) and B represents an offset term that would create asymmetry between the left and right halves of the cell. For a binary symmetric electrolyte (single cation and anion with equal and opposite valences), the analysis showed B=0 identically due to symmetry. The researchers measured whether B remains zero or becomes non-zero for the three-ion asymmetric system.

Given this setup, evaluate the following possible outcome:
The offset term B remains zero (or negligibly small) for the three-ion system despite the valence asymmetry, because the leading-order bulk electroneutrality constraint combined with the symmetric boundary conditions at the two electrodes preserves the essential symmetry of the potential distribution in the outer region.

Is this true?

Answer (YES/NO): NO